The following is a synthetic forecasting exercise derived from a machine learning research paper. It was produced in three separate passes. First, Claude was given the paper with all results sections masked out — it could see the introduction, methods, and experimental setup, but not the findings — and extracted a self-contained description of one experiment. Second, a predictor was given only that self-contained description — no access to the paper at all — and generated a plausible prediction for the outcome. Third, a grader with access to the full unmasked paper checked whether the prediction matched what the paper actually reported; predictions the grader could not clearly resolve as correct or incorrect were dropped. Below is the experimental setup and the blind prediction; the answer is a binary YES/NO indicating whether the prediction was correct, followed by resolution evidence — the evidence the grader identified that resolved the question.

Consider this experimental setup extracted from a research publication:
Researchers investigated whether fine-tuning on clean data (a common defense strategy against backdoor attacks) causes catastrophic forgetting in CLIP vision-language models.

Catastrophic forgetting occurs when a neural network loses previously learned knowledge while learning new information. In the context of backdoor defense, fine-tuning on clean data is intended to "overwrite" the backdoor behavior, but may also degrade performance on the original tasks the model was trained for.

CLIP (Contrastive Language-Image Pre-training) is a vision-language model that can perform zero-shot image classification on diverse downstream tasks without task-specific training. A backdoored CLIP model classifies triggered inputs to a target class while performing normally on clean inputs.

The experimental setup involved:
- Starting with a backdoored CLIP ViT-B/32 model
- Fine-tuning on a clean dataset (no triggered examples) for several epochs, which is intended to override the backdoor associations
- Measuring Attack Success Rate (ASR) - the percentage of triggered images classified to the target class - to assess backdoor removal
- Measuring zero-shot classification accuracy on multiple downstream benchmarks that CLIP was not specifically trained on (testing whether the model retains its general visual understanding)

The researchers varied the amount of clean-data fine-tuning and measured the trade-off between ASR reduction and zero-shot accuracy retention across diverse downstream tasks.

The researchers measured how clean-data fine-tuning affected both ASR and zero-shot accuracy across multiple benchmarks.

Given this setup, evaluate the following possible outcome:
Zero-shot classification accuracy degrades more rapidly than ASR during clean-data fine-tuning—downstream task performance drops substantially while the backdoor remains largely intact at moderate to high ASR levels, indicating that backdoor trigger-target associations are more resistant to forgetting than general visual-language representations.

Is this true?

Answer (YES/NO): NO